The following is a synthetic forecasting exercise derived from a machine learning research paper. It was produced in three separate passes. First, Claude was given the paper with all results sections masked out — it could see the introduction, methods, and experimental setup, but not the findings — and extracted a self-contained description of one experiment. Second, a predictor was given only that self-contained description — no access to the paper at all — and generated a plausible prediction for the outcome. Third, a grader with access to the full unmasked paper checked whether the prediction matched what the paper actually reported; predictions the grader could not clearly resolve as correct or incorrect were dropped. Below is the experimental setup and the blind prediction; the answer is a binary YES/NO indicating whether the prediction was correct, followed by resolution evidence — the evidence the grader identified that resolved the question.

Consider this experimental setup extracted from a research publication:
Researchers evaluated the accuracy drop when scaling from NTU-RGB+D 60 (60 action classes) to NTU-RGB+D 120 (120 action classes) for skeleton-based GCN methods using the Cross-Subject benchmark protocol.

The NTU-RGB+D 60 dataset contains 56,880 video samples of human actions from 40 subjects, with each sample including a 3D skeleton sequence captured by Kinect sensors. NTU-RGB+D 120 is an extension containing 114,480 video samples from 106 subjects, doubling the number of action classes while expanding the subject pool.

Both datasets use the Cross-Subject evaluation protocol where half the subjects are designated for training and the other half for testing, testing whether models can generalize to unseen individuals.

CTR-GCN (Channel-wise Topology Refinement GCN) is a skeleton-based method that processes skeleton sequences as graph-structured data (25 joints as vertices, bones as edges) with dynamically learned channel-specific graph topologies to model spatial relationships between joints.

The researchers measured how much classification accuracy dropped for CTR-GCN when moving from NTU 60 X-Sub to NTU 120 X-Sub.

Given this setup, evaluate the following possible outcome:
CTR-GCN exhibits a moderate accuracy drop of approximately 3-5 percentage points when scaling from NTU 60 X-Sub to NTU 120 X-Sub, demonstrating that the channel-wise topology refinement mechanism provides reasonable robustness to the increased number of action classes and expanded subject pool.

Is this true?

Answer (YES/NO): YES